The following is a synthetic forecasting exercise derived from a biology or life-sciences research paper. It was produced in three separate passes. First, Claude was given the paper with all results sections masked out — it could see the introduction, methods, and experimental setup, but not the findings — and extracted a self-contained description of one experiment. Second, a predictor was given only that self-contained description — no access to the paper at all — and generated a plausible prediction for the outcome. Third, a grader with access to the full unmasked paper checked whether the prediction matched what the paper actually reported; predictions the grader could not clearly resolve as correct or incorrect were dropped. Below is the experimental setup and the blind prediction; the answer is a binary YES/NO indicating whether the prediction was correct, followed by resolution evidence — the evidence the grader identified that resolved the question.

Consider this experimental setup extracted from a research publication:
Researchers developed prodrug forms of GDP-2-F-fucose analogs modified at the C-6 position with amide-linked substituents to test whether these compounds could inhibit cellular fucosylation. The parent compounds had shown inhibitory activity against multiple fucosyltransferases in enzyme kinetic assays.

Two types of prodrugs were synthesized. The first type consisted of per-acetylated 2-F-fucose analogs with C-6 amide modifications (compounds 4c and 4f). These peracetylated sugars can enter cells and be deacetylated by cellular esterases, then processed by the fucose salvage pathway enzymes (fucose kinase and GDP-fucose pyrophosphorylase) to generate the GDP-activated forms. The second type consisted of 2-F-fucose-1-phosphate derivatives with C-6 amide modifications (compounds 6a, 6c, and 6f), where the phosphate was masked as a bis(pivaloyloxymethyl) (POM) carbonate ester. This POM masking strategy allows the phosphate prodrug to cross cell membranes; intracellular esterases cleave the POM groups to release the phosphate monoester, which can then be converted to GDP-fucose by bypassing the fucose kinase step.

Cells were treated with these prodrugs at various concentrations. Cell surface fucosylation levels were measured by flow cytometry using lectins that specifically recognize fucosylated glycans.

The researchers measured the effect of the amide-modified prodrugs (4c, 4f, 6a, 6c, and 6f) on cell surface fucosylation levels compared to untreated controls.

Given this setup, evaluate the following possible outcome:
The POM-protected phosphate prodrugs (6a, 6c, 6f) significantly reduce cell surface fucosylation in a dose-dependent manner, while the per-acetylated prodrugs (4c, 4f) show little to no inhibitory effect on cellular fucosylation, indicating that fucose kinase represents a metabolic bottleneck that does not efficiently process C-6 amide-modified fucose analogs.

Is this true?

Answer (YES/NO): NO